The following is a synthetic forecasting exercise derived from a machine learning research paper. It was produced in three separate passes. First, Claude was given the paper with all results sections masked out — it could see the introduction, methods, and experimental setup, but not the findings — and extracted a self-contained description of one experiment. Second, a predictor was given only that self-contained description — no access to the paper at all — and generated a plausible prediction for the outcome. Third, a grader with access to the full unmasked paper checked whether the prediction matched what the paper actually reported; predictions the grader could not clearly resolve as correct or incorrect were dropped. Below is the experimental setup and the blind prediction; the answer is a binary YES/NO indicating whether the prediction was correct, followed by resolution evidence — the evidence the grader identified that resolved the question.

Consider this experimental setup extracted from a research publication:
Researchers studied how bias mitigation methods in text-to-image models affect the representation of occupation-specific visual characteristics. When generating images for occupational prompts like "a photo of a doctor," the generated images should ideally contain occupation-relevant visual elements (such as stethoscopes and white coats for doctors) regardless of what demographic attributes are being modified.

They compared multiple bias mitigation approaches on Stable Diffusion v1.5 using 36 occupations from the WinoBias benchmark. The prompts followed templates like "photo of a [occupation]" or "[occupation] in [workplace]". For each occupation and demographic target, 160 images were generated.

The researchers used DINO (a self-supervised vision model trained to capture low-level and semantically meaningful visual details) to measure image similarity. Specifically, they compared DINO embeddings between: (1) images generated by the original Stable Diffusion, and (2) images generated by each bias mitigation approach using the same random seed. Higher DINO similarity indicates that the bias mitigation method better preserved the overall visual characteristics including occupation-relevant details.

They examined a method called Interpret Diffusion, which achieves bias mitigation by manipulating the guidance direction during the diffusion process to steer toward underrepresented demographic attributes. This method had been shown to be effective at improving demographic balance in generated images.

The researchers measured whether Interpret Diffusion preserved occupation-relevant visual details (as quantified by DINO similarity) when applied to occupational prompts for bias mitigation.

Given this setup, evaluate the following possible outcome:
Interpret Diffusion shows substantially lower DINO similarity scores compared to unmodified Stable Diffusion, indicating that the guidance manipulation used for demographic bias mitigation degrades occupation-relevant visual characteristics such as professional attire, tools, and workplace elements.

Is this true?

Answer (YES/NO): YES